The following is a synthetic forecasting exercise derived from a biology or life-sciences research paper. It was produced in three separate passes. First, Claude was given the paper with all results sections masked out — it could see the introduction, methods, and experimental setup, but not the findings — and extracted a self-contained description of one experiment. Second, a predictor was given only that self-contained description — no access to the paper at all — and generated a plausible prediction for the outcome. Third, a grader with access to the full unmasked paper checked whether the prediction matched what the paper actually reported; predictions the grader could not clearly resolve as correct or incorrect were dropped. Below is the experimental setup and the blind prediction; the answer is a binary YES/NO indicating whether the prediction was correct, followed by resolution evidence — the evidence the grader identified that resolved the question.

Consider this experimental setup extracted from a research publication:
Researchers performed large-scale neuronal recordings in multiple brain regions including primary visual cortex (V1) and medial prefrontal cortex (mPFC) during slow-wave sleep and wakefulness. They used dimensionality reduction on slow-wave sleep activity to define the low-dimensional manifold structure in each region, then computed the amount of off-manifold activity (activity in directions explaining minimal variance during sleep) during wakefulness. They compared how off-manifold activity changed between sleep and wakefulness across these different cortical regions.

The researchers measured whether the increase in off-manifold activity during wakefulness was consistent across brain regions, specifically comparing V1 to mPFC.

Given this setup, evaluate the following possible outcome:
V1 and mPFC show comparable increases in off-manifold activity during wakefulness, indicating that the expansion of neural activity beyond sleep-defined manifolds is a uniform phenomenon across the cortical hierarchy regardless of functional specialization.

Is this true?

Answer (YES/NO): NO